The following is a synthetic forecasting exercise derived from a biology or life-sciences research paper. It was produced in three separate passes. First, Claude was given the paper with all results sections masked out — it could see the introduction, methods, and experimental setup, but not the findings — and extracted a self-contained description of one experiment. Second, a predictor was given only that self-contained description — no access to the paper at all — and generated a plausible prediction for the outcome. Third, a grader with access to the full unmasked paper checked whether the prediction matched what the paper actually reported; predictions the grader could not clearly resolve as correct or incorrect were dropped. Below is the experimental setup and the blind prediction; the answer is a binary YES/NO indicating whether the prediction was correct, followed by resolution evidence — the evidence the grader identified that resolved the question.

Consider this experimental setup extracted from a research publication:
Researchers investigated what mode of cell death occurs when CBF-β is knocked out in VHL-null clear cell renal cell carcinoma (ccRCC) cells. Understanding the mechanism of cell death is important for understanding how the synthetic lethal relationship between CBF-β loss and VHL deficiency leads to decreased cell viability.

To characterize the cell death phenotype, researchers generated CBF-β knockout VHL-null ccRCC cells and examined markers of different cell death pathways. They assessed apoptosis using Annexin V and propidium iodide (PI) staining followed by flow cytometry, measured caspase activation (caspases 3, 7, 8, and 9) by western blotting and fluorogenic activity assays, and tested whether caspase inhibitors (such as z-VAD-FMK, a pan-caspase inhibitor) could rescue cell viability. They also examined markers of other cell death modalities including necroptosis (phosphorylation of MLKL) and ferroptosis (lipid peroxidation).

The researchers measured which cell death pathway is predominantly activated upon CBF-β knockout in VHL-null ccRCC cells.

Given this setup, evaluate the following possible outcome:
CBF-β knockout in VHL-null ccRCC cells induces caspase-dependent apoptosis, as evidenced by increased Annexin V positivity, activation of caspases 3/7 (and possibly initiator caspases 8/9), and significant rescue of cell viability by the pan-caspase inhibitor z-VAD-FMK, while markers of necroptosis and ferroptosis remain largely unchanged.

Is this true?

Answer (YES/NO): NO